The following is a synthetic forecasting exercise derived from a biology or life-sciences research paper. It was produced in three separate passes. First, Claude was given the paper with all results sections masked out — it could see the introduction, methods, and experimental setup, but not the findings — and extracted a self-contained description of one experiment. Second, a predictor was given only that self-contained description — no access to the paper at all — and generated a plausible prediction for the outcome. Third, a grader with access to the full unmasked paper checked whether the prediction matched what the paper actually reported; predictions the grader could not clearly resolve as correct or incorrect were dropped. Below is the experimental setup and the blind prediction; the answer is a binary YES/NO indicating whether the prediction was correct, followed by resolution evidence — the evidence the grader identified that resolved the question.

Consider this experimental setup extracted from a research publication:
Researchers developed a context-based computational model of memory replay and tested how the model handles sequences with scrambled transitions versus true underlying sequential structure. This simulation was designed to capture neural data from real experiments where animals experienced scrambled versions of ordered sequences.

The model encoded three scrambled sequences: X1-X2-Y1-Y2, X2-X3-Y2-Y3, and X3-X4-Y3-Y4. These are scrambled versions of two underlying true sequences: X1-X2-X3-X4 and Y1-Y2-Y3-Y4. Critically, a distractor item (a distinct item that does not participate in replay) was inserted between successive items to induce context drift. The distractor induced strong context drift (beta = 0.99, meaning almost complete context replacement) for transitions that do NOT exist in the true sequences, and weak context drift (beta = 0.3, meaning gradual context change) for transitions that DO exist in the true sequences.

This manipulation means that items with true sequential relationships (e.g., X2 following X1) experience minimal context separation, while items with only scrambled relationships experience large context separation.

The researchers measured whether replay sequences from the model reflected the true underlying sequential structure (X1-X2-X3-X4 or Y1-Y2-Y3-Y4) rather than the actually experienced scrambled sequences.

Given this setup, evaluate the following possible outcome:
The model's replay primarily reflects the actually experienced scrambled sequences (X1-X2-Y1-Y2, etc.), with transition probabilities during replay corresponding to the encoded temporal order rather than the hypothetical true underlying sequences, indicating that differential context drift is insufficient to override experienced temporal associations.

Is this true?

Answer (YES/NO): NO